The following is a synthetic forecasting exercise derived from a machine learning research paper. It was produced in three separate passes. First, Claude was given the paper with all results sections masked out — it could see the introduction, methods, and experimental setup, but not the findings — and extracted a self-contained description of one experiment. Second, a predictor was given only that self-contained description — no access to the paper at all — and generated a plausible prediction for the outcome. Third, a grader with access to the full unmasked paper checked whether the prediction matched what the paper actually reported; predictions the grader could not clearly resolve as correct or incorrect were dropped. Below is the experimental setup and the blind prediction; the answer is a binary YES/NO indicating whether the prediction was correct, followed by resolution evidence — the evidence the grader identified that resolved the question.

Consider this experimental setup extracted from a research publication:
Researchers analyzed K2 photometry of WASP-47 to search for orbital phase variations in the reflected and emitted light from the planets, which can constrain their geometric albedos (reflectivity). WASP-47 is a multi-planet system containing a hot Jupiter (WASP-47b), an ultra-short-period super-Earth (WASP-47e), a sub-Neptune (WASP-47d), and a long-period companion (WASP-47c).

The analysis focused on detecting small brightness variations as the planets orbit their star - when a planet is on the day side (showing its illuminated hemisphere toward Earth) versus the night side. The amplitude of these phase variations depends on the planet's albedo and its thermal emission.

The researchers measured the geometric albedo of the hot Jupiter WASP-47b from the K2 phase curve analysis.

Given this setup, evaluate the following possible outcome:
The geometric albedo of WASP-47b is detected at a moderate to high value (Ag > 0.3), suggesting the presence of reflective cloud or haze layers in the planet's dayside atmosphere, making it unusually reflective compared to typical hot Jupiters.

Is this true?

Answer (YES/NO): NO